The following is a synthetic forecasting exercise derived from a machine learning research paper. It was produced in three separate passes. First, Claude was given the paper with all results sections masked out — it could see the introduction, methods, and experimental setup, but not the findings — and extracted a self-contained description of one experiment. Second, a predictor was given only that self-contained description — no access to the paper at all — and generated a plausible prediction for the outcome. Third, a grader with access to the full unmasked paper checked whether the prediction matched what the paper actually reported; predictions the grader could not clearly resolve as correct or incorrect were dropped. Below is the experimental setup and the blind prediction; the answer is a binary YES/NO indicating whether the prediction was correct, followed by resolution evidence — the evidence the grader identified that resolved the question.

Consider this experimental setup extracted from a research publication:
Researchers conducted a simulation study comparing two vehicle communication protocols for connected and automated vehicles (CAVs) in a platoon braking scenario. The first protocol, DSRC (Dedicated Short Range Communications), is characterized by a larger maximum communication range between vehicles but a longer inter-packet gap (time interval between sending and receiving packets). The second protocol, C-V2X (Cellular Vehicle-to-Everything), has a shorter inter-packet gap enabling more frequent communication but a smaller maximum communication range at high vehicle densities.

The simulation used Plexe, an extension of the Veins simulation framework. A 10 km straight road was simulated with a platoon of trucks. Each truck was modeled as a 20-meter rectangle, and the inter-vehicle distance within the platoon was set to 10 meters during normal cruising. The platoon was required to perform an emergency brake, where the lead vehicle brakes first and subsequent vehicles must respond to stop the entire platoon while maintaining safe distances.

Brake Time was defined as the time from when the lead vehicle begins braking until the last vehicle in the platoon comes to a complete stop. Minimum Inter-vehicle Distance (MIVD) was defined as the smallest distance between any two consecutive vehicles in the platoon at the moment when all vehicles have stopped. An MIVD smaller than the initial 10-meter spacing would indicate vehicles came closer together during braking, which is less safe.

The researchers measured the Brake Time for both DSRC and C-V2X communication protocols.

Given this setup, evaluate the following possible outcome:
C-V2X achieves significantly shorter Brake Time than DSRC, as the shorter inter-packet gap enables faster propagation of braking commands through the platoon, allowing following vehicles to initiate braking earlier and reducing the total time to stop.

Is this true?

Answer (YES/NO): YES